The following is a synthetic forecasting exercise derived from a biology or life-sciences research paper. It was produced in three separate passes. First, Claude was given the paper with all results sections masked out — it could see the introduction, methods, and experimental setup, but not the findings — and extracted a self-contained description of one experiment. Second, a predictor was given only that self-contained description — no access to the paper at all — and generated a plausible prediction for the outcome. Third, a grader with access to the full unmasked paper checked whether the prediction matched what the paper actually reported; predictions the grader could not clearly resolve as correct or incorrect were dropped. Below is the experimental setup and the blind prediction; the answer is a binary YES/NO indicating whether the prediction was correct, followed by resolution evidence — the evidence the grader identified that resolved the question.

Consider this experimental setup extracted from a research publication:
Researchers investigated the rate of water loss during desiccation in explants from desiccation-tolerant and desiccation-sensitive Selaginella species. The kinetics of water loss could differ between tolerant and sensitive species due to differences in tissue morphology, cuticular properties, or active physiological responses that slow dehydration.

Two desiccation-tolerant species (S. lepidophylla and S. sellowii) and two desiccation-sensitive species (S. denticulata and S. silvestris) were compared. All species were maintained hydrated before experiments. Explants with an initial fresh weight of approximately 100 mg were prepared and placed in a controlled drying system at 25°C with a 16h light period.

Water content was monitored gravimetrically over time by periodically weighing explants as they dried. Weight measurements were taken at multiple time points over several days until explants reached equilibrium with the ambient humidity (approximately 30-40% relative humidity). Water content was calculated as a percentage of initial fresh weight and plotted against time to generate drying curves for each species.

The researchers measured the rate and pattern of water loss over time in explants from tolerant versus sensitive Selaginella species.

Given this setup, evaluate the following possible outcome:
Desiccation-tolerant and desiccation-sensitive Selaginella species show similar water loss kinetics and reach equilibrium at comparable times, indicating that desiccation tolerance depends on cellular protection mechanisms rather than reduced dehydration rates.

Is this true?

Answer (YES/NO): YES